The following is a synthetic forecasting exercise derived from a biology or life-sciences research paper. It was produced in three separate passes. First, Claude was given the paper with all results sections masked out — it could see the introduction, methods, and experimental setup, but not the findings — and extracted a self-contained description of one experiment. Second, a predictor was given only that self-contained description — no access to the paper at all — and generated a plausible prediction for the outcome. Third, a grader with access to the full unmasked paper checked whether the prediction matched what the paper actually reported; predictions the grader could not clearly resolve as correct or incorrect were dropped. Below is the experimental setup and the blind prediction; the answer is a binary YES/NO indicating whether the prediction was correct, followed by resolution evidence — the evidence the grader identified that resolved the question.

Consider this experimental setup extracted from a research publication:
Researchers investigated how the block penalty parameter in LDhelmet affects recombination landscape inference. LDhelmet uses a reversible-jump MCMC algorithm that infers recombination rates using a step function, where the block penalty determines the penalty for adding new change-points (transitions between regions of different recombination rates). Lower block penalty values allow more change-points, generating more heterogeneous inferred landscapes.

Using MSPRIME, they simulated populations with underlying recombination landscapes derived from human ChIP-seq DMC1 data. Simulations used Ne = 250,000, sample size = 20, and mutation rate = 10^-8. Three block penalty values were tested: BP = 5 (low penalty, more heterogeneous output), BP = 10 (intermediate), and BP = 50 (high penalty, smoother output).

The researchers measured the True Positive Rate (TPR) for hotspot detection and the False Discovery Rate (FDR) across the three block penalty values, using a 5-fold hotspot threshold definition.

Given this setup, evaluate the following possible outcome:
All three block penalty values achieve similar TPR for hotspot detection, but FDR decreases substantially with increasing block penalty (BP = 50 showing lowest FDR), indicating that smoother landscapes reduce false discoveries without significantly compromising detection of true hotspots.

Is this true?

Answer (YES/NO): NO